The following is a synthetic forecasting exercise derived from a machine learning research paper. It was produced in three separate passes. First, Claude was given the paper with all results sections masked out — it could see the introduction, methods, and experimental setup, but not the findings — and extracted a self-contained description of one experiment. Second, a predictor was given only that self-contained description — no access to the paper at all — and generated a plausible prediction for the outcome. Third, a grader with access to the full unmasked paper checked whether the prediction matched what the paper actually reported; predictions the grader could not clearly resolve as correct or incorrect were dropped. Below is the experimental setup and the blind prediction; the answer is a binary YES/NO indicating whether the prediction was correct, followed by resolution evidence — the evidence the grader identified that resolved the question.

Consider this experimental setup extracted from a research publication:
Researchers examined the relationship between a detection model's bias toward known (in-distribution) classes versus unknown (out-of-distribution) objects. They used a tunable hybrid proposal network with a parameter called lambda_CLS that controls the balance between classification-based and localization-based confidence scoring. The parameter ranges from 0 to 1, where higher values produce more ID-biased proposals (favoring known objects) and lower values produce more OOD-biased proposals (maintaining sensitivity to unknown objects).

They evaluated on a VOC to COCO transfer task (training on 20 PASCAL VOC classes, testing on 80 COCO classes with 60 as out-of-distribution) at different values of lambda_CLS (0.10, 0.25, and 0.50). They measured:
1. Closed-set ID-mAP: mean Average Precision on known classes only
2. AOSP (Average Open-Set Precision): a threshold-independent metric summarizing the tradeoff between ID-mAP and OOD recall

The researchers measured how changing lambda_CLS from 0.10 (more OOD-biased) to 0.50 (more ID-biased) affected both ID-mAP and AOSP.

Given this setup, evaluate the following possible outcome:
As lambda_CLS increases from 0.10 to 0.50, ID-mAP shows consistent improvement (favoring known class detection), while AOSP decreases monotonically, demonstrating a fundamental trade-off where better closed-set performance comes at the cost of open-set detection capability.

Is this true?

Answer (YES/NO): NO